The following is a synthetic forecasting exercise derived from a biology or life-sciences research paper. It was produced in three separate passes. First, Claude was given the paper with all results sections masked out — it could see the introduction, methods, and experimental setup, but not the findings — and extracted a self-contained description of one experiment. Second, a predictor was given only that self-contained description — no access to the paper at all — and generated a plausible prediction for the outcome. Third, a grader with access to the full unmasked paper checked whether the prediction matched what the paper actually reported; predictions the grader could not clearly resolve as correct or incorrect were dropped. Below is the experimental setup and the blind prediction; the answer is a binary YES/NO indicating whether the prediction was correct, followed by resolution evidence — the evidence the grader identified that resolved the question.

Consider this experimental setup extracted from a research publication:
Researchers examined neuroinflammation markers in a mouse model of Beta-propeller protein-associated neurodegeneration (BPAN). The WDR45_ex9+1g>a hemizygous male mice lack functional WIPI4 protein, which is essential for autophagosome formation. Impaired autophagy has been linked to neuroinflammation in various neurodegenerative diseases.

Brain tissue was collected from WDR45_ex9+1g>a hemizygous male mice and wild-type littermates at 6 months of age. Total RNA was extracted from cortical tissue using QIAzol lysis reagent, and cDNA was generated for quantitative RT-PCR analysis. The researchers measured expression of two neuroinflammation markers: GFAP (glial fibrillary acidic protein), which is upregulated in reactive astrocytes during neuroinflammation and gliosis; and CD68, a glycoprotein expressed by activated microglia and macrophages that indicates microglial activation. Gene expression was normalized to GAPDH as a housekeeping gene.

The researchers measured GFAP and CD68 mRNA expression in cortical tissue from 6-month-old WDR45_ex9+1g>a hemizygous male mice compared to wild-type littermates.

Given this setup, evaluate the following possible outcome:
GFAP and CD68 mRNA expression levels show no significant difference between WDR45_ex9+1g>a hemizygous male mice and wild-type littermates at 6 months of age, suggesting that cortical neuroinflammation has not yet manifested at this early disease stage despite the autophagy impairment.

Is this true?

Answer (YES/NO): YES